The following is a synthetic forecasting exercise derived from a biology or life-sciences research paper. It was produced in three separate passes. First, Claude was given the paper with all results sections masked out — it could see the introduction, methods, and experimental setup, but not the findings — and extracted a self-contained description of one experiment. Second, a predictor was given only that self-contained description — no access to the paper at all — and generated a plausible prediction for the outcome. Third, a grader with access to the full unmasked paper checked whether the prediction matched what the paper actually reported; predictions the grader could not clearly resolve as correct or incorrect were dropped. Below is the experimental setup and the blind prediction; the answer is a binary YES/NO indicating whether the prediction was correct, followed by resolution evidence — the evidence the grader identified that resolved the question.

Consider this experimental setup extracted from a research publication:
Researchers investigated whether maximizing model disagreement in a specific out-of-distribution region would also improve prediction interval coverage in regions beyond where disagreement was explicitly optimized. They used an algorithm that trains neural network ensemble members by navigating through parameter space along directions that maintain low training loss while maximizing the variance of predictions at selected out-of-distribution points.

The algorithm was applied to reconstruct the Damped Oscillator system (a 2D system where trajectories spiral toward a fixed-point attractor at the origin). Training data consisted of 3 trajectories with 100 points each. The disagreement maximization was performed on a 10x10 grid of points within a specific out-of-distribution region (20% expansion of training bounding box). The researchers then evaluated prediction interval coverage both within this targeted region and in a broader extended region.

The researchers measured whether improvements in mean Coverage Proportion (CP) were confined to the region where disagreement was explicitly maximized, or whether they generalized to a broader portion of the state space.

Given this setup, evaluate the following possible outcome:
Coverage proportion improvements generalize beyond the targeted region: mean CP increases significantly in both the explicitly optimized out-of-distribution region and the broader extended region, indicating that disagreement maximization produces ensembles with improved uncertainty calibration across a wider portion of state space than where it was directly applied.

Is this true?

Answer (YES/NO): YES